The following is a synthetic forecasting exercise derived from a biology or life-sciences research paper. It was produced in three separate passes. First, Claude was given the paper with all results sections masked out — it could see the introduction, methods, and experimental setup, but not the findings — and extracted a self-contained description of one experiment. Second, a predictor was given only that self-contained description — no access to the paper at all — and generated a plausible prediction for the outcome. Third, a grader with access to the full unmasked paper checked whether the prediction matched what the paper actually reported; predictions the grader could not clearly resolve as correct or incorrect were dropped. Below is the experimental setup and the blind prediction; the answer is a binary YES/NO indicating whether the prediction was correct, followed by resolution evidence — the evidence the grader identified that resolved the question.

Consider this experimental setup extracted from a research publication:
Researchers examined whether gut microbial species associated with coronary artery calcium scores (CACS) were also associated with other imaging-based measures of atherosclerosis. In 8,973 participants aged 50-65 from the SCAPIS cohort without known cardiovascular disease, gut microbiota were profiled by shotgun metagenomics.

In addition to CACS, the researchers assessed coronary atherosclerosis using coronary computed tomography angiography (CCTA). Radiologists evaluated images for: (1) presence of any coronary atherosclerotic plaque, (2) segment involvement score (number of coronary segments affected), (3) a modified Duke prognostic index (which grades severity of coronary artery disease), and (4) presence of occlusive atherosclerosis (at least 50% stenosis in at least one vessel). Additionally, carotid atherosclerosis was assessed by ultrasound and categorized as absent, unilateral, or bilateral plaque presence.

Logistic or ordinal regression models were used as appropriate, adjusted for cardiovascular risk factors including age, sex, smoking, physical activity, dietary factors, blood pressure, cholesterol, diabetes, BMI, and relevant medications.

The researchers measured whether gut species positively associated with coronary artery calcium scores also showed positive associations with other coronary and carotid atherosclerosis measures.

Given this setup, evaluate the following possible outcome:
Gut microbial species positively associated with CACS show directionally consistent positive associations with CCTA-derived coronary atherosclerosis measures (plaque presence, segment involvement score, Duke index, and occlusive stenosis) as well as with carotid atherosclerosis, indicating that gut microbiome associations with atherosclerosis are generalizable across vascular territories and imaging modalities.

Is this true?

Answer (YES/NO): NO